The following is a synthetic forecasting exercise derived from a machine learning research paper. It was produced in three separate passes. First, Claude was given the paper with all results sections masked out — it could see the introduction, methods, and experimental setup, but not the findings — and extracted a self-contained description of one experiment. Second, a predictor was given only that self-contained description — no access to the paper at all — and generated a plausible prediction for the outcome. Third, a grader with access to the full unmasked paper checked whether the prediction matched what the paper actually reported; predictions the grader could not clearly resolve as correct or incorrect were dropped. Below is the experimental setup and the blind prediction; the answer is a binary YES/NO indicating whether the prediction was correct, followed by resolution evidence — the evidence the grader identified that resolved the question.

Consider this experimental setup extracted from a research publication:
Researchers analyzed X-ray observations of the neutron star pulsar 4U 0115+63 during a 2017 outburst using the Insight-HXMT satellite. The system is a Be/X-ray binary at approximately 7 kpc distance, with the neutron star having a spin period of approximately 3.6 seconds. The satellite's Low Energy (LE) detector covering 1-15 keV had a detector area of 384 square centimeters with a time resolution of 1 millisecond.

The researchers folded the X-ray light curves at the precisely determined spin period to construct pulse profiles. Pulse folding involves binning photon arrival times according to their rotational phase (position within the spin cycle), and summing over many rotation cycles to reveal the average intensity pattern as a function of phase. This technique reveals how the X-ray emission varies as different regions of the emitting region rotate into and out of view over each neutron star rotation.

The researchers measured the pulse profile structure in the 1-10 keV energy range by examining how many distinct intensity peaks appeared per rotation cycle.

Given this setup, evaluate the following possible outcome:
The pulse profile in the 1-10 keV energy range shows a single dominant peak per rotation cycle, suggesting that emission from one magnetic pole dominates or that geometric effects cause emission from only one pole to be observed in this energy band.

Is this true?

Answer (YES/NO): NO